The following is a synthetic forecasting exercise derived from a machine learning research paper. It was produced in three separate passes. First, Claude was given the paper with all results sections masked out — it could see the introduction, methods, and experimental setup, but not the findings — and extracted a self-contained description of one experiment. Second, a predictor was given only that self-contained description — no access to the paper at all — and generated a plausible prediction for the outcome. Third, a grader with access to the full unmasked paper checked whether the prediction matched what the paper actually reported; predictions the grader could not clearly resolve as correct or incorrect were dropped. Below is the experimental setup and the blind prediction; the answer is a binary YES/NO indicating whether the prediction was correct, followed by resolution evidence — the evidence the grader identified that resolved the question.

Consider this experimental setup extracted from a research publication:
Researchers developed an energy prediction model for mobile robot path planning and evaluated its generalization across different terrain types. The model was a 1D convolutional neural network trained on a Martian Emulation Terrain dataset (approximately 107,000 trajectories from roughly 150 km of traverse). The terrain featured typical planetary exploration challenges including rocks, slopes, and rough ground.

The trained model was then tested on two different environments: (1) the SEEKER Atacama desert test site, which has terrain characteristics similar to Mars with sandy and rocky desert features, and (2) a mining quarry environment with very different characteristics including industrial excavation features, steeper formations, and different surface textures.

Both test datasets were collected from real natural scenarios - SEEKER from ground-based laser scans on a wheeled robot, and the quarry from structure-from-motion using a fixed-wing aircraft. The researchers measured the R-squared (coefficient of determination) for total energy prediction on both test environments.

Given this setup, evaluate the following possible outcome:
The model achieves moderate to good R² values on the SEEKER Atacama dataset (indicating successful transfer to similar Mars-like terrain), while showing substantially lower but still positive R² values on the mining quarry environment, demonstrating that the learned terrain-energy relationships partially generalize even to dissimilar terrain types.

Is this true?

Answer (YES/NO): NO